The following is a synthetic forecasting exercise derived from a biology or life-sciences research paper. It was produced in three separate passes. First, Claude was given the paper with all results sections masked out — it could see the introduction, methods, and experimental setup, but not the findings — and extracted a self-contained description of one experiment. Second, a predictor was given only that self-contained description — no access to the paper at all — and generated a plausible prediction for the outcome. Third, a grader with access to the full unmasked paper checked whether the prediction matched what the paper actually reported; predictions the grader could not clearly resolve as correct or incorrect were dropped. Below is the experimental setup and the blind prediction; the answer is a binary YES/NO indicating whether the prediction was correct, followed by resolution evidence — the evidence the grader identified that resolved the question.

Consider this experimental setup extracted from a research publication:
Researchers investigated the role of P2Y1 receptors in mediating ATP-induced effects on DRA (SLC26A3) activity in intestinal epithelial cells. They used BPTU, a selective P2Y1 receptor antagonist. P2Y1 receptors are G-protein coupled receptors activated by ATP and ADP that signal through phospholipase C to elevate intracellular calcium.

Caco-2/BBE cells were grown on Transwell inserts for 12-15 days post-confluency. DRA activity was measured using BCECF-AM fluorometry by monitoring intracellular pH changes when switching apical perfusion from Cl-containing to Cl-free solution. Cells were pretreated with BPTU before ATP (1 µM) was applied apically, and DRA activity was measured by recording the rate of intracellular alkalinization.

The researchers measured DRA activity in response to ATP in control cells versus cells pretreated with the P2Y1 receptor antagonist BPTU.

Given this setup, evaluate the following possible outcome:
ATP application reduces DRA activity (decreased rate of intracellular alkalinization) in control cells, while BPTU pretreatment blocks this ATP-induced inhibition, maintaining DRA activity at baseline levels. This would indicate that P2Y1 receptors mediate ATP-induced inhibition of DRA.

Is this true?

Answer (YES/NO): NO